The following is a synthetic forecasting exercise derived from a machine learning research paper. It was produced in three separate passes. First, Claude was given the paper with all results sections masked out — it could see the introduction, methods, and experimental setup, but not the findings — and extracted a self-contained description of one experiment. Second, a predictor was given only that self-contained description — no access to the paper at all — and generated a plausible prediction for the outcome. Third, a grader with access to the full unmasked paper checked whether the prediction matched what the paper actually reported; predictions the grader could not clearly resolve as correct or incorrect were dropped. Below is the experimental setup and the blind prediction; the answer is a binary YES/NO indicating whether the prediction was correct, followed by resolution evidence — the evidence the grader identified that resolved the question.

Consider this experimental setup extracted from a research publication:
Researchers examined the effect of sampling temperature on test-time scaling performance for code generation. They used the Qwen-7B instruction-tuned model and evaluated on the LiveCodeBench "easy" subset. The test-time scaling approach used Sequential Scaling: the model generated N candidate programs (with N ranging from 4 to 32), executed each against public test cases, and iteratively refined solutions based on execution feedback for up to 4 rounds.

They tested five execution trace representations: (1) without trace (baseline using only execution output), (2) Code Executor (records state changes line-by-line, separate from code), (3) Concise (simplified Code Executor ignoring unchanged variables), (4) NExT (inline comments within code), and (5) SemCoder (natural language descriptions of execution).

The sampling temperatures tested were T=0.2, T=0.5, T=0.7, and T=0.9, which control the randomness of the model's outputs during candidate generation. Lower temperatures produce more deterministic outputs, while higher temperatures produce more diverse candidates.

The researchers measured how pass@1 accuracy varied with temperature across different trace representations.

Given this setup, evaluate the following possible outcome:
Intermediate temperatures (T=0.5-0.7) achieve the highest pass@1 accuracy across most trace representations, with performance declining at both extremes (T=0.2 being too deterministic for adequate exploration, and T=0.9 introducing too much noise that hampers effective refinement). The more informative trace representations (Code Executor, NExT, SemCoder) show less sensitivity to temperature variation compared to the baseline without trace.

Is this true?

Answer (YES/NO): NO